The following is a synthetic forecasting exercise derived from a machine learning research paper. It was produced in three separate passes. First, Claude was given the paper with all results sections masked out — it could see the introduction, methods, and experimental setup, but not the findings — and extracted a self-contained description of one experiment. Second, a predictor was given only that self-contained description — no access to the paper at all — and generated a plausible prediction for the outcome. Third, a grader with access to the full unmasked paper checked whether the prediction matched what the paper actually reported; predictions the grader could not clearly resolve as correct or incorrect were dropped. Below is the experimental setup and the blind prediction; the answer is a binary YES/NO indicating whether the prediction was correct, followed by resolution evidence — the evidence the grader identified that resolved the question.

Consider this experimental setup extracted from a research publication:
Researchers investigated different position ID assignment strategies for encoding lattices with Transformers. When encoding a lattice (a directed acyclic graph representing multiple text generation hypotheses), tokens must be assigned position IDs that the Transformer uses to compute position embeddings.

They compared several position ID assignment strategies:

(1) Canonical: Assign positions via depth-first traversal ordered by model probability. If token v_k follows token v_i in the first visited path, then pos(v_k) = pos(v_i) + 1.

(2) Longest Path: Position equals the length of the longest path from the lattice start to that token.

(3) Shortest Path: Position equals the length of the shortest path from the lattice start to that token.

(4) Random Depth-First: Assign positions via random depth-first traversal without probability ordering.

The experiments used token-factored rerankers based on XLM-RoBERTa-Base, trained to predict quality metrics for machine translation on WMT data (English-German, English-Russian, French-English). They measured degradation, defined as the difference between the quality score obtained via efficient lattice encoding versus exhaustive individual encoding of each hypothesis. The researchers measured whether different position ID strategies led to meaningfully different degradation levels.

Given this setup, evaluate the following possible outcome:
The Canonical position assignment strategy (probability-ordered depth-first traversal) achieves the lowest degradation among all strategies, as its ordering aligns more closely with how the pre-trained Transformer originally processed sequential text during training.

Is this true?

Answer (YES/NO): NO